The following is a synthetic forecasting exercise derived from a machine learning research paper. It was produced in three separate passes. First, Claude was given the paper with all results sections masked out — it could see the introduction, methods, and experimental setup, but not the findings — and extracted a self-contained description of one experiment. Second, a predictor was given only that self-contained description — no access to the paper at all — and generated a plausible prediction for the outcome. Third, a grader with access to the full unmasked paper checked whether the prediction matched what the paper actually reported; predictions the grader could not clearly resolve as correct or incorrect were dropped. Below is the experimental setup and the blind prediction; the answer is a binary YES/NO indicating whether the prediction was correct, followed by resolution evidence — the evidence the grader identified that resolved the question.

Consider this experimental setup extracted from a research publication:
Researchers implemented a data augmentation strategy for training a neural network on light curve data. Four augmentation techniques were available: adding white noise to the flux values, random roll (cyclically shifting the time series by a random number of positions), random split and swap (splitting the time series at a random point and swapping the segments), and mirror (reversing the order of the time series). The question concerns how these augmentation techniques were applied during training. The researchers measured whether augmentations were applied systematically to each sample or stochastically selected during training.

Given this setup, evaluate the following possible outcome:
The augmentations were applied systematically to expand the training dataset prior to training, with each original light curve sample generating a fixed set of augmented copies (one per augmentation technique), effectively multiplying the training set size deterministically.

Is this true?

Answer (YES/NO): NO